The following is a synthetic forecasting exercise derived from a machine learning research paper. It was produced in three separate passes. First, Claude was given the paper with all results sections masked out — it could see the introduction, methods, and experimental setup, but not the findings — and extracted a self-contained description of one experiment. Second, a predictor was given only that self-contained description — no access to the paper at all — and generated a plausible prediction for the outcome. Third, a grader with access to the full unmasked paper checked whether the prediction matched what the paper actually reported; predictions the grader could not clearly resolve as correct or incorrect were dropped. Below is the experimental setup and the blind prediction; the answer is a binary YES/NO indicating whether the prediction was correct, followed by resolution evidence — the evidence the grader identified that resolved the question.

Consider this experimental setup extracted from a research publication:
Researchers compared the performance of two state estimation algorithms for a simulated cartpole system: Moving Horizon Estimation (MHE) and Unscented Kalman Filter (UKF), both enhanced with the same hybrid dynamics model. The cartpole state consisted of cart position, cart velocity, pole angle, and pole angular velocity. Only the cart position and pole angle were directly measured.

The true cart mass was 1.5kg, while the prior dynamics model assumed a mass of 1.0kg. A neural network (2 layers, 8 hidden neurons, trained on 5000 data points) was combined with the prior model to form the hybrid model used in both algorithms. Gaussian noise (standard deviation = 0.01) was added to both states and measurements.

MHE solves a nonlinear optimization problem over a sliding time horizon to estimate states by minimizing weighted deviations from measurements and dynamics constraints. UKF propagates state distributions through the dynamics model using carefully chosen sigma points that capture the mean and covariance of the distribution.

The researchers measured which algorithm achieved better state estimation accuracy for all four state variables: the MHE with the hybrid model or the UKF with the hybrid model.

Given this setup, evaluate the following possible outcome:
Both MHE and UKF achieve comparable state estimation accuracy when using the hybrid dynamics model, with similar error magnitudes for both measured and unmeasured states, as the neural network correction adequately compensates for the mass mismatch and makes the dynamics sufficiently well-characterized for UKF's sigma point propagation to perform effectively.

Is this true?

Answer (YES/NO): NO